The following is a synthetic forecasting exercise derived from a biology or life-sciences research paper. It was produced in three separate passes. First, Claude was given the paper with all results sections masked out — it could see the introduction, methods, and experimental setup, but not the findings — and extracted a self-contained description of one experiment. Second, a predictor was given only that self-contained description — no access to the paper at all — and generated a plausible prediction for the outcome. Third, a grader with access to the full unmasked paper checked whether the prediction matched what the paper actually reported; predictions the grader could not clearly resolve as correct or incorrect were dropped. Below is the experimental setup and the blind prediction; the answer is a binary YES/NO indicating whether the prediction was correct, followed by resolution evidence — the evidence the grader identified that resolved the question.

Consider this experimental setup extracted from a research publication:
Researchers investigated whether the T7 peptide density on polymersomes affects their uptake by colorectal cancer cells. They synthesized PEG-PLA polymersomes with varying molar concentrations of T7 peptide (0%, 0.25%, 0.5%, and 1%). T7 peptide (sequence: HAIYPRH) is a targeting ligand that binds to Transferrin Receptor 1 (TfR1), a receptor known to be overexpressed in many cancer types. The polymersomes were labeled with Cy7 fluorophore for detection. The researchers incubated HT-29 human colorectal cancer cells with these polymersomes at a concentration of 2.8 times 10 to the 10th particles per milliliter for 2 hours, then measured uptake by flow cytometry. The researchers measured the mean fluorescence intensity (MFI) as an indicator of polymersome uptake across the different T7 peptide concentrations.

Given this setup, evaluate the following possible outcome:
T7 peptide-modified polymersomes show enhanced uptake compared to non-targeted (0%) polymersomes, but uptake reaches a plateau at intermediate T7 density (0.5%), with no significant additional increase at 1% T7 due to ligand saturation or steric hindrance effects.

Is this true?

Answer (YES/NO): NO